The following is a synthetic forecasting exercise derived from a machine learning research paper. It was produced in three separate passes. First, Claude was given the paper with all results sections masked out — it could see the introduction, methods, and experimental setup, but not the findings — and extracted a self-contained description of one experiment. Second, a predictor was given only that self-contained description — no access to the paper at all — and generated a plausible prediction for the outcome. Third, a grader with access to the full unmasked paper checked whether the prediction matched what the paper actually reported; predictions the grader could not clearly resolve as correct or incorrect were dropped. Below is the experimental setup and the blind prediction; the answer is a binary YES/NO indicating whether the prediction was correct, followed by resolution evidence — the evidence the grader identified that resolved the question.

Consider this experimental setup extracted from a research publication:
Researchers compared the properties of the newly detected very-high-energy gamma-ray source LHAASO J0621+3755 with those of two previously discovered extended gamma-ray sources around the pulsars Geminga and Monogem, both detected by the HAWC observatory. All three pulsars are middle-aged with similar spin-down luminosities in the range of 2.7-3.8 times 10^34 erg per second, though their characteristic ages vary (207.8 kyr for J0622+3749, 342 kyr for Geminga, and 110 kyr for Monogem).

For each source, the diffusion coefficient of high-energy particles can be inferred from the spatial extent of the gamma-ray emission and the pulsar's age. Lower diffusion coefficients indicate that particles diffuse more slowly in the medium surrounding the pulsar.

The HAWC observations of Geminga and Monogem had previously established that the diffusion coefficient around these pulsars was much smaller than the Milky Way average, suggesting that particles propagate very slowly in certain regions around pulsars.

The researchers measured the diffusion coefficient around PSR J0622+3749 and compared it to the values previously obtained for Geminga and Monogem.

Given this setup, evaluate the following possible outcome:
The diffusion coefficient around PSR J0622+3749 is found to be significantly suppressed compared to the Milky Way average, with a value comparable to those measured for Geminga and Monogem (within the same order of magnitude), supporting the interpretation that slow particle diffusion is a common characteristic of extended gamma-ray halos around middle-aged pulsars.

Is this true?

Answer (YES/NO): YES